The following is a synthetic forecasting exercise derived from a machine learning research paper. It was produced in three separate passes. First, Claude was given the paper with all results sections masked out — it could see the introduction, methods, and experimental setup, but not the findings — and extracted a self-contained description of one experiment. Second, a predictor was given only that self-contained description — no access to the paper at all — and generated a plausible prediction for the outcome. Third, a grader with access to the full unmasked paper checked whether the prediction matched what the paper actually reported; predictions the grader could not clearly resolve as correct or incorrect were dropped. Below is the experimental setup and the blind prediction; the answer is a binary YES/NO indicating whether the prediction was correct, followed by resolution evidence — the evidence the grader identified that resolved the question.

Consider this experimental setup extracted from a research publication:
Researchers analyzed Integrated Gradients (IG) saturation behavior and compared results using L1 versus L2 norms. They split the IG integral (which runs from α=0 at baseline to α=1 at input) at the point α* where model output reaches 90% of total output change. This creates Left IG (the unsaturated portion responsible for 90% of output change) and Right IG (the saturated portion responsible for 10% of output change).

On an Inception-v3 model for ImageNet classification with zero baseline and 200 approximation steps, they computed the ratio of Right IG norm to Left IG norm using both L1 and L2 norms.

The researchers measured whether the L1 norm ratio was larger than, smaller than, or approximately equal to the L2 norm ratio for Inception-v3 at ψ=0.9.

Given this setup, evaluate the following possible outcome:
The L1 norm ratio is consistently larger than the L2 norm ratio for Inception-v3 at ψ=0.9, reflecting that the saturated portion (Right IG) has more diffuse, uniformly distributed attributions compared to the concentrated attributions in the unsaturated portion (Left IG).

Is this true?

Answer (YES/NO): YES